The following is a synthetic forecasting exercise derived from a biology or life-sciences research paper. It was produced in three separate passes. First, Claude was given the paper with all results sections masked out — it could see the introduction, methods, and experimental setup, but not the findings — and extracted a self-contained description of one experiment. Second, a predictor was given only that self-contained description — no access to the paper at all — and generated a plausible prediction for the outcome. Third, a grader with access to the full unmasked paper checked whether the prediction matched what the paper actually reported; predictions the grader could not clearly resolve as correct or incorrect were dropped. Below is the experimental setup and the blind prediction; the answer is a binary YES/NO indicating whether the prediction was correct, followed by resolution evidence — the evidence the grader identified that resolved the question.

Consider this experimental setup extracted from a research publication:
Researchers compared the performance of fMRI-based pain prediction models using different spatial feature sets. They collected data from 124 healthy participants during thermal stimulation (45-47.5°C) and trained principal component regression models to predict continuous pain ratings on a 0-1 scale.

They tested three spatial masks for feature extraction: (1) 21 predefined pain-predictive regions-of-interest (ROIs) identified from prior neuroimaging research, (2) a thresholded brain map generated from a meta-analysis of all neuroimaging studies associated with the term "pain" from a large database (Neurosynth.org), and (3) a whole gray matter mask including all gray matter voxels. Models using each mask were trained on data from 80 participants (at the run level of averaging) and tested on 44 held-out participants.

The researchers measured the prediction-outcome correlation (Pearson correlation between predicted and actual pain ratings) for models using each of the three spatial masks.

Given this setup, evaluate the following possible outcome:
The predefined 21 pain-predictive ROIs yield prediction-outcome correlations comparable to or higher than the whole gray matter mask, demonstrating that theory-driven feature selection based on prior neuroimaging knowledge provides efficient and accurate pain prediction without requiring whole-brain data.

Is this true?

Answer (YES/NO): NO